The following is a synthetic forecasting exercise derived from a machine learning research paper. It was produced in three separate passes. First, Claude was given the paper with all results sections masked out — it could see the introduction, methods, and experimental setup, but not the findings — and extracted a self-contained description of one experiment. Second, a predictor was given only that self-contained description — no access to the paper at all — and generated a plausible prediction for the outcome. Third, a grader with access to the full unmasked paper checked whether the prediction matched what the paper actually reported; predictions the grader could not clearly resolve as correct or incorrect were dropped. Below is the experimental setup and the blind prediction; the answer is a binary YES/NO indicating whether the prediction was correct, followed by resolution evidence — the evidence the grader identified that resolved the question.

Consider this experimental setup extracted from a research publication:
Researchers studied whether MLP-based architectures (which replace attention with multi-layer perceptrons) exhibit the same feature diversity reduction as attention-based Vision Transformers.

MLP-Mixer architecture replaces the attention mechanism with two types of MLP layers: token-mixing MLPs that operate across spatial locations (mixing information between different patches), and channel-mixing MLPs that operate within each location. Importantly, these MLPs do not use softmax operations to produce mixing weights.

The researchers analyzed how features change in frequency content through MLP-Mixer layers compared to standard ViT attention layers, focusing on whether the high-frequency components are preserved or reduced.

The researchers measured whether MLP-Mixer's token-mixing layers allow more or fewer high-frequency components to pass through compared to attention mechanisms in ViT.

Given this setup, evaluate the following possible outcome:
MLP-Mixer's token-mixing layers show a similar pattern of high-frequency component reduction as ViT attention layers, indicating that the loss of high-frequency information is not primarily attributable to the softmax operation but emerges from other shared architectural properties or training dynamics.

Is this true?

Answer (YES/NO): NO